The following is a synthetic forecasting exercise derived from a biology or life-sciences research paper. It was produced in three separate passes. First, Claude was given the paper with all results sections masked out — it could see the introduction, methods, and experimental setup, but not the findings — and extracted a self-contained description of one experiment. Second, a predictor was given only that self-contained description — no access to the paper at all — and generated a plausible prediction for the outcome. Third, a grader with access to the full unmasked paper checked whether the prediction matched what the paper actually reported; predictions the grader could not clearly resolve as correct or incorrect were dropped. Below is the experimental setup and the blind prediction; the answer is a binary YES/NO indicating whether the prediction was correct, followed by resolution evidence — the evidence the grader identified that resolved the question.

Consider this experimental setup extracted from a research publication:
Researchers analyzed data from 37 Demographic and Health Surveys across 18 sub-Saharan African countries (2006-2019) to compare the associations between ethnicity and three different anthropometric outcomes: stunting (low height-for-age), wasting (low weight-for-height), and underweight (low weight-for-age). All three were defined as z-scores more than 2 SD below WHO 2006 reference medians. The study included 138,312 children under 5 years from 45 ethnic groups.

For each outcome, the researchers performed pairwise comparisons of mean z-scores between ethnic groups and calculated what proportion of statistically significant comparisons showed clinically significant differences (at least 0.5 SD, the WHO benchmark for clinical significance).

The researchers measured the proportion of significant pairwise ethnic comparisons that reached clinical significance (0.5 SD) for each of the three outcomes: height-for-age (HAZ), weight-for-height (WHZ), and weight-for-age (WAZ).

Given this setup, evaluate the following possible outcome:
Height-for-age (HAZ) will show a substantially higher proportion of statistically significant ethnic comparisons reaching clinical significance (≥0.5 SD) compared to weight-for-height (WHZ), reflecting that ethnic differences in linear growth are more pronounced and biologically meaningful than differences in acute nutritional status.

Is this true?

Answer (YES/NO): YES